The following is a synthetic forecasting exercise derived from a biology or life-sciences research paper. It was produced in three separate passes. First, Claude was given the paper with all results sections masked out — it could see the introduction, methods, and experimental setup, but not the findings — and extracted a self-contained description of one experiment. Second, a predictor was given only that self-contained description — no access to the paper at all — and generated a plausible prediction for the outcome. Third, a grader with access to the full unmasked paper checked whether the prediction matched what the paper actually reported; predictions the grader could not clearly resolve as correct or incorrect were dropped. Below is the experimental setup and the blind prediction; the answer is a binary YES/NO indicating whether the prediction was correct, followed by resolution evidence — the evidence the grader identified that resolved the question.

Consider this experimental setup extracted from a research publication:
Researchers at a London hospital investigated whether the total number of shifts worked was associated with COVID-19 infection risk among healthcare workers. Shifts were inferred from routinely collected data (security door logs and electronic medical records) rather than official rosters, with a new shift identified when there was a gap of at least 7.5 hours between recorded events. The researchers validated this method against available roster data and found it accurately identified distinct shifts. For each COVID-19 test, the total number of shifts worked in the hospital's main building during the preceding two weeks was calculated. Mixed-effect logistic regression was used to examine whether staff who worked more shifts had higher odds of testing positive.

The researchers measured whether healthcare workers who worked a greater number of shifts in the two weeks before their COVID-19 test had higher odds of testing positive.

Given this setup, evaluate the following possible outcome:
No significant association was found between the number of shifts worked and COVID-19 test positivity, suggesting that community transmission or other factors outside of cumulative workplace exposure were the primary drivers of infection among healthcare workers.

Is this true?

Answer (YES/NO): NO